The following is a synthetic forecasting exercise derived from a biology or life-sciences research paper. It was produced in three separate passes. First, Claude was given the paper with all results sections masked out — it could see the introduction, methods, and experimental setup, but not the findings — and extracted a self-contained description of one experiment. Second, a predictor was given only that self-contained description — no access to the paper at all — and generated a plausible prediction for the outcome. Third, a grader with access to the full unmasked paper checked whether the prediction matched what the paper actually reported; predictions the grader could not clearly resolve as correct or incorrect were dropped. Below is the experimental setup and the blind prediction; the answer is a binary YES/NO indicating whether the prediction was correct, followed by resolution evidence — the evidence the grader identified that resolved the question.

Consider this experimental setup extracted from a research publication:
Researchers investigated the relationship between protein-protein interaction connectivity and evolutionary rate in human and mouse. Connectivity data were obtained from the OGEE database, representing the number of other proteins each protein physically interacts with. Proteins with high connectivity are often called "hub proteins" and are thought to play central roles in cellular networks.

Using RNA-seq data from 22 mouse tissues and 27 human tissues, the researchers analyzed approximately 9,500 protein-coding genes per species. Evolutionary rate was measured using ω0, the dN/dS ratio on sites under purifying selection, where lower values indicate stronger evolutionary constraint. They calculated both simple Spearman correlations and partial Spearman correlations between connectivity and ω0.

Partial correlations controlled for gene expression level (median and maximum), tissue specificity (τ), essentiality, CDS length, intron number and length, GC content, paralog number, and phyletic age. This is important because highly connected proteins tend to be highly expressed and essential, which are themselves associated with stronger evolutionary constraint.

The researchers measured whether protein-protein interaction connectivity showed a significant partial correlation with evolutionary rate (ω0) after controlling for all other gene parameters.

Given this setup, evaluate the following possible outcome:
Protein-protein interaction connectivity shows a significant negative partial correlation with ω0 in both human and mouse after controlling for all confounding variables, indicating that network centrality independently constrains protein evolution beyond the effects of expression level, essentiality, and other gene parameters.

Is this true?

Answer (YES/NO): NO